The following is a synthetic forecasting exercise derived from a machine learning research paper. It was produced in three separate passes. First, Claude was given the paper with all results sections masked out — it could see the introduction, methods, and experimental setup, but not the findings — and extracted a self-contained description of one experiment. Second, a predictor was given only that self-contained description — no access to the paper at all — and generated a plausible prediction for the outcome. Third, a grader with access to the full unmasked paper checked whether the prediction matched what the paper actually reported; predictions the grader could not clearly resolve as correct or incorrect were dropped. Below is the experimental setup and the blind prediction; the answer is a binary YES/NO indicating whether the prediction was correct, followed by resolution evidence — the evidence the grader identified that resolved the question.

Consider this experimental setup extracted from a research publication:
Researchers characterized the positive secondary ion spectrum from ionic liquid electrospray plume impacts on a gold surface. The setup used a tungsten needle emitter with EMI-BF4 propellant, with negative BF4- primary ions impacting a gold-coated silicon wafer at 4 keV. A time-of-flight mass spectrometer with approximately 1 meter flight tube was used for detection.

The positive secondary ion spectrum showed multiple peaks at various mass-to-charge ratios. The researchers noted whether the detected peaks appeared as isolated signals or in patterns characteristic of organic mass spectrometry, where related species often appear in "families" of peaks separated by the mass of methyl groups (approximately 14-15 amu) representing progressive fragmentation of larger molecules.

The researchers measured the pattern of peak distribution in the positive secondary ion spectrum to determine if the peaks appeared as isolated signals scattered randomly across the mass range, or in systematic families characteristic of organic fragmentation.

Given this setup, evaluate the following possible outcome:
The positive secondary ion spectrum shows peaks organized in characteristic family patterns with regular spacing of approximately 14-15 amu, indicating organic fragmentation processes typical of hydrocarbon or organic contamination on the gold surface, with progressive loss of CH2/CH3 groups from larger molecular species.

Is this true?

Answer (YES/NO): YES